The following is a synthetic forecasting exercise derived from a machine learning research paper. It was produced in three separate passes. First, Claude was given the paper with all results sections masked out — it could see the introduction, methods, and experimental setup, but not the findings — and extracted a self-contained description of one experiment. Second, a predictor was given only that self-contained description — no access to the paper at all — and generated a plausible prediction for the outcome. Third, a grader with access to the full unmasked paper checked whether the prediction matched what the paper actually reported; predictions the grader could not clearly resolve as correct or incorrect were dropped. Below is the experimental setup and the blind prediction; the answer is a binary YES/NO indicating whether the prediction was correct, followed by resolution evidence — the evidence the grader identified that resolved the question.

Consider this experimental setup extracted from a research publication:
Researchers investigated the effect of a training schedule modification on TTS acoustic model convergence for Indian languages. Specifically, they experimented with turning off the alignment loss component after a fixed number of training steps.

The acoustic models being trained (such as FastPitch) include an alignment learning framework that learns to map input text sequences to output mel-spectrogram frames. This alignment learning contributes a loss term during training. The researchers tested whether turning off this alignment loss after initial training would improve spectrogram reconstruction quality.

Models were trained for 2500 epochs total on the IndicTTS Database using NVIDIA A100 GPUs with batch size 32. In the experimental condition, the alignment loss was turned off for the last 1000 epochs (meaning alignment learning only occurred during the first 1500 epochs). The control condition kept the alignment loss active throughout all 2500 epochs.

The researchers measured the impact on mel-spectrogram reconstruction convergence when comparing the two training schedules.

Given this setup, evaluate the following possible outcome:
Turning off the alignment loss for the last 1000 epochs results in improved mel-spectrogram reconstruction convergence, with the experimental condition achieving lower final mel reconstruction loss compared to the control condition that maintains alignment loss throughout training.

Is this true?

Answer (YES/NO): NO